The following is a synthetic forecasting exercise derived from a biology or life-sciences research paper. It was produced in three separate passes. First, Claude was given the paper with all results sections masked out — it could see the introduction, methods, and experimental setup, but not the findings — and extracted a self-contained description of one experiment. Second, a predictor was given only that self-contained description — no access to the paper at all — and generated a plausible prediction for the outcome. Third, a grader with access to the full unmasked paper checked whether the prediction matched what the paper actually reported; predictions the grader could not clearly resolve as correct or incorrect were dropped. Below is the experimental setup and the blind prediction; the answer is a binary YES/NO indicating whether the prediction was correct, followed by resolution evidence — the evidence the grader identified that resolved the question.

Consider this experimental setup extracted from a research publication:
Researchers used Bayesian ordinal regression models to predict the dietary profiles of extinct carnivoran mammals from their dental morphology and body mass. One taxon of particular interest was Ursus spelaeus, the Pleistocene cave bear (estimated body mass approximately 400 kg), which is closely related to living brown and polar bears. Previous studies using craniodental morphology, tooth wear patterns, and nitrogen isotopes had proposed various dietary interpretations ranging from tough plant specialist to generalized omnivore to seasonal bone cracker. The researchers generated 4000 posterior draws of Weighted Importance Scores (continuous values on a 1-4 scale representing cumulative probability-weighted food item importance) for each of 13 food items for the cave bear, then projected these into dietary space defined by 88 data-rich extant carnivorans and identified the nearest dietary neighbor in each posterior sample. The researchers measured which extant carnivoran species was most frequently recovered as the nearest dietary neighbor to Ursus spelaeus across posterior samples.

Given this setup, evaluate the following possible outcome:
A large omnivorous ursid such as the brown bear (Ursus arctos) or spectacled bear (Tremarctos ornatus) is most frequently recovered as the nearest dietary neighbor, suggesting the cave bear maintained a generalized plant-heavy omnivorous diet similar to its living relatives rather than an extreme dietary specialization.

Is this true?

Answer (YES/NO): NO